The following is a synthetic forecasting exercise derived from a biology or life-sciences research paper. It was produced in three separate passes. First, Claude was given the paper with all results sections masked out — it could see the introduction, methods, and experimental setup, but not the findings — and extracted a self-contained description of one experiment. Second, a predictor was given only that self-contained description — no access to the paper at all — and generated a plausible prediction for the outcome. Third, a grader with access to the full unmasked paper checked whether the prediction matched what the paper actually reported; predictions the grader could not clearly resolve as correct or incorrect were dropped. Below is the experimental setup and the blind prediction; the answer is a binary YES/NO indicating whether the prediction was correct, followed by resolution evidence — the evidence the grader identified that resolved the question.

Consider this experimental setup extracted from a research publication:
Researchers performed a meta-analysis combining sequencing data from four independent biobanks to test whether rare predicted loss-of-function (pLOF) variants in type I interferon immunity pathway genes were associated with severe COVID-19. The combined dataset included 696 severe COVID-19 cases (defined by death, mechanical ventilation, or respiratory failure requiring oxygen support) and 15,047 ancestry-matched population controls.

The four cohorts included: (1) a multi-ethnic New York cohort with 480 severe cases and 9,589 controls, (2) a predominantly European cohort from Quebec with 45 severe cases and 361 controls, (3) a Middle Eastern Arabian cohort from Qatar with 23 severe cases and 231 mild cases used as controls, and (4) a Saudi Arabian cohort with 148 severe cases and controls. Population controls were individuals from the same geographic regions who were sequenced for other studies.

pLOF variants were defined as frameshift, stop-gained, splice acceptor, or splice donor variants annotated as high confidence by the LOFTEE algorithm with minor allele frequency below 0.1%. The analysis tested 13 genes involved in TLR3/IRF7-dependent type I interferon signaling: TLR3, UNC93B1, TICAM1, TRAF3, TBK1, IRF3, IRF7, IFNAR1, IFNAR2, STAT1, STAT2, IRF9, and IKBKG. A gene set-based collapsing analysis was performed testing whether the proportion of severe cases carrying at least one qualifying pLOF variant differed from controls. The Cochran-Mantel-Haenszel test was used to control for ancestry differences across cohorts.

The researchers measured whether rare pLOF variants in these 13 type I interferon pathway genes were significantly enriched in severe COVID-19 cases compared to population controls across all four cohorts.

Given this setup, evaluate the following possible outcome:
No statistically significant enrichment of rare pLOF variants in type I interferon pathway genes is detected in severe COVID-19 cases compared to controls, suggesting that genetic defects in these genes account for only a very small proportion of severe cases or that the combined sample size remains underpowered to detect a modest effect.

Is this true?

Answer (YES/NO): YES